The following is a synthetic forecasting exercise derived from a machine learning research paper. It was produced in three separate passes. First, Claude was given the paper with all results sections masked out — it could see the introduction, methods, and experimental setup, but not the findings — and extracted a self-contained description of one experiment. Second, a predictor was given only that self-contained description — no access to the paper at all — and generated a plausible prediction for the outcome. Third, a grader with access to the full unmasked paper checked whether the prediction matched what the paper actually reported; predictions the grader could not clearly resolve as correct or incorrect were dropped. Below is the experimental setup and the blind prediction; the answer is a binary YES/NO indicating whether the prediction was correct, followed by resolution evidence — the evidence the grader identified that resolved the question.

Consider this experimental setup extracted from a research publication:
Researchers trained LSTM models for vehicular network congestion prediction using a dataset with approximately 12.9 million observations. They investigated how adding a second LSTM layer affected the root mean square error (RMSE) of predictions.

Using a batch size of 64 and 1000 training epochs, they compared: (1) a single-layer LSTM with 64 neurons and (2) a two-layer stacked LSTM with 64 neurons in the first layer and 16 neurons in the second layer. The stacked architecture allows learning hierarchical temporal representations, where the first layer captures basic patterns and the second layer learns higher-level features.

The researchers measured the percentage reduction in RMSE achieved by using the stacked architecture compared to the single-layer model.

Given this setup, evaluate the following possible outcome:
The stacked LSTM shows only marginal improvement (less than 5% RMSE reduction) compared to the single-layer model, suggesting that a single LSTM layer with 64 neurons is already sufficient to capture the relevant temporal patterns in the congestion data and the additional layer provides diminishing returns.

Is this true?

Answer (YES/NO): NO